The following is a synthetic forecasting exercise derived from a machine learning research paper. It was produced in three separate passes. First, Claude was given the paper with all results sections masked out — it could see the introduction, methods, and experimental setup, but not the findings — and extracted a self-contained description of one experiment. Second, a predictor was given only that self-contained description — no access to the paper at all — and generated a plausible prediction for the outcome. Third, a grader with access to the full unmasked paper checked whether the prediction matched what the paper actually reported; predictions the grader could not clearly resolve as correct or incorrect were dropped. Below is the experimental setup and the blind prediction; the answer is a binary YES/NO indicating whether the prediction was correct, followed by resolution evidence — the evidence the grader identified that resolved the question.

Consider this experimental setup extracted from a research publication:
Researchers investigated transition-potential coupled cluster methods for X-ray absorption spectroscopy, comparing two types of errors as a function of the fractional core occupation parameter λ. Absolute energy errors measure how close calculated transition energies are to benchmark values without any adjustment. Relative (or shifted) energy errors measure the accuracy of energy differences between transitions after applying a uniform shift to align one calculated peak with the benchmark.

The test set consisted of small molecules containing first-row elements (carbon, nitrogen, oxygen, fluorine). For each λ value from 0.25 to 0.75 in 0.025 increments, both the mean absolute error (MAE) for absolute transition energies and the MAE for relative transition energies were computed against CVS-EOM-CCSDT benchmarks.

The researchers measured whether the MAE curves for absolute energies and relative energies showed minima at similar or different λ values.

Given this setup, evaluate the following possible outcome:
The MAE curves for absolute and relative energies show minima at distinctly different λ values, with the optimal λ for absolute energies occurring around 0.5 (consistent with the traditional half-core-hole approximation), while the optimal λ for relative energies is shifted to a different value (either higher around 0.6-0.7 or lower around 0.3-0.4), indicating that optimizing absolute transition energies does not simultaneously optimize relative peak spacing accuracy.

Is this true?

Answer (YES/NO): NO